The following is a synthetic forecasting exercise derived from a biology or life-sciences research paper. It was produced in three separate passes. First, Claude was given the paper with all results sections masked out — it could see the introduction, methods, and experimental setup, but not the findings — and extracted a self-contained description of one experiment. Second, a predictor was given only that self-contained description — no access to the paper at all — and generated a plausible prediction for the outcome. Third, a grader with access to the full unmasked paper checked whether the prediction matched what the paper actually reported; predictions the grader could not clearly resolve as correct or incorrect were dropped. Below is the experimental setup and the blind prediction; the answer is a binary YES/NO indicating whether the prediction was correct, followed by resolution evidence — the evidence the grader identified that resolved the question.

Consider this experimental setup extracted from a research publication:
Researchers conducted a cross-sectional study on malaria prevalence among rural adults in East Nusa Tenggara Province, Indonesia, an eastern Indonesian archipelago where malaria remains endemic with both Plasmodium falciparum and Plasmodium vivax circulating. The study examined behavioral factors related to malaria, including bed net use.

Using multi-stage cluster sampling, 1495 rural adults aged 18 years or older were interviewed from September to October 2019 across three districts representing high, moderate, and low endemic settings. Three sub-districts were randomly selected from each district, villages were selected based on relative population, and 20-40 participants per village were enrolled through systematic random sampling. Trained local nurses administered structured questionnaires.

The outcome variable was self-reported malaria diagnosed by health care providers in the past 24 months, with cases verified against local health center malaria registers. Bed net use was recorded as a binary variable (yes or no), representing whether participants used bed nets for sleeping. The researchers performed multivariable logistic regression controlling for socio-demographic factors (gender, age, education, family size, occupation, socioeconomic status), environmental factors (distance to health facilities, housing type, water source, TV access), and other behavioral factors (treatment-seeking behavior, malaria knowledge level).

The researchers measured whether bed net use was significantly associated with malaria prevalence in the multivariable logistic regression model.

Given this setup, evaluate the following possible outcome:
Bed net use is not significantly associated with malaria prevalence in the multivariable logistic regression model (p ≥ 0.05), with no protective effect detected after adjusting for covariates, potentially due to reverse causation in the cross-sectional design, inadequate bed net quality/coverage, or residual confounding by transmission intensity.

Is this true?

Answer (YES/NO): YES